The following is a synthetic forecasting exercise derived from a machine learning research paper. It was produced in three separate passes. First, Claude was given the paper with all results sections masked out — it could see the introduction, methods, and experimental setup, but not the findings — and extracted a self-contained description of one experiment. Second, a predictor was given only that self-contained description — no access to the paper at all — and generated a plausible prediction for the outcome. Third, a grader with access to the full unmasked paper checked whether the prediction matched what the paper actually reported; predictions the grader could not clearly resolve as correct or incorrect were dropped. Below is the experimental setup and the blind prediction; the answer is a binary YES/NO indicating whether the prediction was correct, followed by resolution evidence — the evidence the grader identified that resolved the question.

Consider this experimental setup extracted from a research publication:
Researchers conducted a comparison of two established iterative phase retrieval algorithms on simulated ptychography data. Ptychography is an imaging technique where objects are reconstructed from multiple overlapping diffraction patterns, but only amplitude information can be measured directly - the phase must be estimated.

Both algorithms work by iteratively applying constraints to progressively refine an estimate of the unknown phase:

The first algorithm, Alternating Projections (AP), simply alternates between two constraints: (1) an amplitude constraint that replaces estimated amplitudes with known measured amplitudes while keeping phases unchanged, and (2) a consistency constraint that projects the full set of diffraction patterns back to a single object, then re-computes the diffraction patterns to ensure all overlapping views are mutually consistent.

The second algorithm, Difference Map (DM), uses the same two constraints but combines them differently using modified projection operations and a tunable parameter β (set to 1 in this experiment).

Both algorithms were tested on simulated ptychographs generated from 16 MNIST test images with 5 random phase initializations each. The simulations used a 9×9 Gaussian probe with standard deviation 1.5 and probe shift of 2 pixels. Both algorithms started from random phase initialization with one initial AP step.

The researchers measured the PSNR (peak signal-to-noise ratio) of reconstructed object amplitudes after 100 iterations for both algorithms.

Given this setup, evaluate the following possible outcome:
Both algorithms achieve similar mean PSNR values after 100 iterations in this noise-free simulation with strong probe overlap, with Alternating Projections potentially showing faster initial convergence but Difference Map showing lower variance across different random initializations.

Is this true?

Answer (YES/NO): NO